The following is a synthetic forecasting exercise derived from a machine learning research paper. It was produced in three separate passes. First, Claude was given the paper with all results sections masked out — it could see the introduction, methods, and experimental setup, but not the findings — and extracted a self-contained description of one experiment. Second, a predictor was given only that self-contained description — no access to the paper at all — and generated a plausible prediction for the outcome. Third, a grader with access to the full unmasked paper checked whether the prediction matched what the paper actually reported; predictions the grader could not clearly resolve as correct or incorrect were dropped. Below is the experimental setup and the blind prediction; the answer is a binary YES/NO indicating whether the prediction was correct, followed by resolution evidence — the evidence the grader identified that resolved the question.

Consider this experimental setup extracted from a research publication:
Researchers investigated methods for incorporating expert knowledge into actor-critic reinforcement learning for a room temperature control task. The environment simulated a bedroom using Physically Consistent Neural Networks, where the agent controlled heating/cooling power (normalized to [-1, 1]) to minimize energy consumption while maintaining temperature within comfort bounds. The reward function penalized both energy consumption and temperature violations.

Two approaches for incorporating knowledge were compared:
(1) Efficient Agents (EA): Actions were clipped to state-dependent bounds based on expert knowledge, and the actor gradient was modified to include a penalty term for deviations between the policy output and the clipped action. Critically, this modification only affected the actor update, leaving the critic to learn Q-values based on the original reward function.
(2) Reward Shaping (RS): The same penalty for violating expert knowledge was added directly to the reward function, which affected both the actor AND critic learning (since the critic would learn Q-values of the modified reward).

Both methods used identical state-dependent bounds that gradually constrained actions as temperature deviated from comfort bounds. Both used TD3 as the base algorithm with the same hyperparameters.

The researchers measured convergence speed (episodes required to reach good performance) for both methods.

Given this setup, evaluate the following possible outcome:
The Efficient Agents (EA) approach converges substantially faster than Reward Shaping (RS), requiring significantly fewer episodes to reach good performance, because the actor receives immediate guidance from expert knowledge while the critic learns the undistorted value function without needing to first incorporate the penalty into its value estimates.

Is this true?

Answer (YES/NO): YES